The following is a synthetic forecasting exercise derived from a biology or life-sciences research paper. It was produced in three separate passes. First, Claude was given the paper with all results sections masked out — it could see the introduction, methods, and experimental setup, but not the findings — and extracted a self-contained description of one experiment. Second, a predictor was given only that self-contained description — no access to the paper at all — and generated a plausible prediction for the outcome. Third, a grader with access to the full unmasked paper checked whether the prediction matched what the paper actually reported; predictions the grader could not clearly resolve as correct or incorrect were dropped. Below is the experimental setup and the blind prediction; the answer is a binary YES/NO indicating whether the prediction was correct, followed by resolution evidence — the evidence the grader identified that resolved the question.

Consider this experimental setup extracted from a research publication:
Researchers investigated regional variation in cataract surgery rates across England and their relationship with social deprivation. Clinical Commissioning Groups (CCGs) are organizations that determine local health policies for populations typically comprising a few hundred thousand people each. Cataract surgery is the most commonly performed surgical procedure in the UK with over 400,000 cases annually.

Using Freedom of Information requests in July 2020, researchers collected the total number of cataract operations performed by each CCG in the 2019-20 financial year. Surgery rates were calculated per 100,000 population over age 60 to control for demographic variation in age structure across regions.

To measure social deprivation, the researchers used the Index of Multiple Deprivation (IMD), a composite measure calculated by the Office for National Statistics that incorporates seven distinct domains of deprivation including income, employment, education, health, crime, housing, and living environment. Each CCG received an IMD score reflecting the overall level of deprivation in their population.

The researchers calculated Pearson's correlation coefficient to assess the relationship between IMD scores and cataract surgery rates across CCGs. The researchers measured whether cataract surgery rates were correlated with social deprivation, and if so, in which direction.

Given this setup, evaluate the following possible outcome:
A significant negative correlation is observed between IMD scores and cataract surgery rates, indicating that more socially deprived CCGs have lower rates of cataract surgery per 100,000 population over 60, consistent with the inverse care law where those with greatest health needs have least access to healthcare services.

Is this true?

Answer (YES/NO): NO